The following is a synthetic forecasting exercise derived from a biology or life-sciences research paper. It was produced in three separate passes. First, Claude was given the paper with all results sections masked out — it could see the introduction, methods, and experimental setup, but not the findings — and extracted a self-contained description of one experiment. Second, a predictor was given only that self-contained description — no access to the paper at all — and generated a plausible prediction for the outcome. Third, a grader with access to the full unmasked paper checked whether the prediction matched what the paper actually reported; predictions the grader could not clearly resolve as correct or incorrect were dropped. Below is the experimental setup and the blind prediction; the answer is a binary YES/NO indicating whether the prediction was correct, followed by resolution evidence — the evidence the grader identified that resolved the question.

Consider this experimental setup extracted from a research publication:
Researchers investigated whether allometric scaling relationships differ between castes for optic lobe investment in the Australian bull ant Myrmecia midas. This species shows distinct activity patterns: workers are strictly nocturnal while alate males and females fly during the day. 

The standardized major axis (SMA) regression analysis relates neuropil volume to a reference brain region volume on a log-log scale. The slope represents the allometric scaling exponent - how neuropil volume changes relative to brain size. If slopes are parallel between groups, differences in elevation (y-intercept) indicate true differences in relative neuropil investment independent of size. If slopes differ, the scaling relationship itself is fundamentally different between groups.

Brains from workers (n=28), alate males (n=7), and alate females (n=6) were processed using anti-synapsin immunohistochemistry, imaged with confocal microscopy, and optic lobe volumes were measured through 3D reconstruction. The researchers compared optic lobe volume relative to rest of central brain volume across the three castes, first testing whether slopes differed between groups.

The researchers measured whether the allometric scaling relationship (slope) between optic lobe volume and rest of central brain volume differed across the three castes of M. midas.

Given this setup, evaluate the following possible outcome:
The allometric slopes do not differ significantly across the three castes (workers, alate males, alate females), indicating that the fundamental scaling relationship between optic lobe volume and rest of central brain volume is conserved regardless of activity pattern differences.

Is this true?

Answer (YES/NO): YES